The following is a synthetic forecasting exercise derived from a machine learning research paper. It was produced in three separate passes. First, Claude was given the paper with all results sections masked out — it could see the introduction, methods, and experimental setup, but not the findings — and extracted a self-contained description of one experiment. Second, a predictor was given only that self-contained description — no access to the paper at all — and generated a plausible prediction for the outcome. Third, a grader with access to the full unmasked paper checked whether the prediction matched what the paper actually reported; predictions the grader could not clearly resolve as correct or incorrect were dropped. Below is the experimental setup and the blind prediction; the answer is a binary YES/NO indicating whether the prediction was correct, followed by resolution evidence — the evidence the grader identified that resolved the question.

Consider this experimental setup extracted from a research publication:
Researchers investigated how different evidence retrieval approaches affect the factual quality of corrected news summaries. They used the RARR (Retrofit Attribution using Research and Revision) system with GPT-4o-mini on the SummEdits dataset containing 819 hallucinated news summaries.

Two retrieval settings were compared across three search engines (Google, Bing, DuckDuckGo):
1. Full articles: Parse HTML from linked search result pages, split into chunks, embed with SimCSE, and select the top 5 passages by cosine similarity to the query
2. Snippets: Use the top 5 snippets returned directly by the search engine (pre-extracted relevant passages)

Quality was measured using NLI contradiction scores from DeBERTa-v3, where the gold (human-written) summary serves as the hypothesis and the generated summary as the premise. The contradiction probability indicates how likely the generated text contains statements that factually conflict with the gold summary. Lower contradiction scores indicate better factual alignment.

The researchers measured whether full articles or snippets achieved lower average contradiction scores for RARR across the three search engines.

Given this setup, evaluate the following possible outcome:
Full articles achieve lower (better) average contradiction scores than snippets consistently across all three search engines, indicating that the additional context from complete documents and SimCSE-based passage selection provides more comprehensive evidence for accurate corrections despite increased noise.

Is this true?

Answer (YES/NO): YES